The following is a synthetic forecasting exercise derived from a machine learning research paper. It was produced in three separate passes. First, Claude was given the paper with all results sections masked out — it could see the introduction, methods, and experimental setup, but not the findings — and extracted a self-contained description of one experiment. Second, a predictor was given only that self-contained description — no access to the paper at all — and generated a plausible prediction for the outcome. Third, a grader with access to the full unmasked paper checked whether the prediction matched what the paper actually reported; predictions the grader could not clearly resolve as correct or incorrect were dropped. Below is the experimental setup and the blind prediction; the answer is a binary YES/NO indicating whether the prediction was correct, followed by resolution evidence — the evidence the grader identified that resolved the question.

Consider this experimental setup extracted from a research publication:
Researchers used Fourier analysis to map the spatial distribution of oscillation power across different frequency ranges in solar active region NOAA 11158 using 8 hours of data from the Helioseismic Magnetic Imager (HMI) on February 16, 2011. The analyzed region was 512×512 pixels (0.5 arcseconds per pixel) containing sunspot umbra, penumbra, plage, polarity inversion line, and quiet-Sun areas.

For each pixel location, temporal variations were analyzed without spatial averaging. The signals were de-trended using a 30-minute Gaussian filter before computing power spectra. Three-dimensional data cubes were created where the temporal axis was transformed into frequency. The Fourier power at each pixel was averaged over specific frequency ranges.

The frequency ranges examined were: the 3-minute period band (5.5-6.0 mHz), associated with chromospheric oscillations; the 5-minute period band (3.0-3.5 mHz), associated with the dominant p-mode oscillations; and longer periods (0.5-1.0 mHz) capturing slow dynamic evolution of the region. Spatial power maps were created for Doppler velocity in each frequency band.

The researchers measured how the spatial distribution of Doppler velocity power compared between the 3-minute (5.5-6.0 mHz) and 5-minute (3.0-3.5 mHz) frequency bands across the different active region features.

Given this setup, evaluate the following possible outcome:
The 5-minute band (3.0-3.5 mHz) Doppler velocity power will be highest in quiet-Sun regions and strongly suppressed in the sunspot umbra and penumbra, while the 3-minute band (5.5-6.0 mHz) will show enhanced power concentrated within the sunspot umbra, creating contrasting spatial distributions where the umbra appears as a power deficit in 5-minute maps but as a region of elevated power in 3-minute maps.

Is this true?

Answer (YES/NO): NO